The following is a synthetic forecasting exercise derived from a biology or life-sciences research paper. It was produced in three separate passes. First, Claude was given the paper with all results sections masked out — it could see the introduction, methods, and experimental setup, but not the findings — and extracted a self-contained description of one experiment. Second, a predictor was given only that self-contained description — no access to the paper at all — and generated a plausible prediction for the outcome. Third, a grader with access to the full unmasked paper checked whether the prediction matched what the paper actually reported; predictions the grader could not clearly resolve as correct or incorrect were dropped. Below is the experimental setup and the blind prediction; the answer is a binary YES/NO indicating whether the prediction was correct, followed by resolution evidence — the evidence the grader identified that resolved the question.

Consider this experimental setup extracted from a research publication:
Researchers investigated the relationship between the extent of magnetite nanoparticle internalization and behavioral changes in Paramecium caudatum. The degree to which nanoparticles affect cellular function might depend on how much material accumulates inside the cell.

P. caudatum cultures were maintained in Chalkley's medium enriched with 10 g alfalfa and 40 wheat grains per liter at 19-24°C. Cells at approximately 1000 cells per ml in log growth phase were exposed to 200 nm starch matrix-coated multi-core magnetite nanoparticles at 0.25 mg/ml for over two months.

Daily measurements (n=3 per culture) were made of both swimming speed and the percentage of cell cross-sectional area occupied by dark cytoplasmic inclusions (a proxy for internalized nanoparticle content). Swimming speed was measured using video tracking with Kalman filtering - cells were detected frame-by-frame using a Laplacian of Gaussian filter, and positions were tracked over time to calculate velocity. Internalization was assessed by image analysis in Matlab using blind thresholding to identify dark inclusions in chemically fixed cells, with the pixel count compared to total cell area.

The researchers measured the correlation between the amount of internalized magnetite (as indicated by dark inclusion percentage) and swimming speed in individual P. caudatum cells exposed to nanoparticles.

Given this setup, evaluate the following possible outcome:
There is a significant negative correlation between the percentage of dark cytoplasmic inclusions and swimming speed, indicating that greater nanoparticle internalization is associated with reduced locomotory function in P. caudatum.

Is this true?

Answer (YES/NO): NO